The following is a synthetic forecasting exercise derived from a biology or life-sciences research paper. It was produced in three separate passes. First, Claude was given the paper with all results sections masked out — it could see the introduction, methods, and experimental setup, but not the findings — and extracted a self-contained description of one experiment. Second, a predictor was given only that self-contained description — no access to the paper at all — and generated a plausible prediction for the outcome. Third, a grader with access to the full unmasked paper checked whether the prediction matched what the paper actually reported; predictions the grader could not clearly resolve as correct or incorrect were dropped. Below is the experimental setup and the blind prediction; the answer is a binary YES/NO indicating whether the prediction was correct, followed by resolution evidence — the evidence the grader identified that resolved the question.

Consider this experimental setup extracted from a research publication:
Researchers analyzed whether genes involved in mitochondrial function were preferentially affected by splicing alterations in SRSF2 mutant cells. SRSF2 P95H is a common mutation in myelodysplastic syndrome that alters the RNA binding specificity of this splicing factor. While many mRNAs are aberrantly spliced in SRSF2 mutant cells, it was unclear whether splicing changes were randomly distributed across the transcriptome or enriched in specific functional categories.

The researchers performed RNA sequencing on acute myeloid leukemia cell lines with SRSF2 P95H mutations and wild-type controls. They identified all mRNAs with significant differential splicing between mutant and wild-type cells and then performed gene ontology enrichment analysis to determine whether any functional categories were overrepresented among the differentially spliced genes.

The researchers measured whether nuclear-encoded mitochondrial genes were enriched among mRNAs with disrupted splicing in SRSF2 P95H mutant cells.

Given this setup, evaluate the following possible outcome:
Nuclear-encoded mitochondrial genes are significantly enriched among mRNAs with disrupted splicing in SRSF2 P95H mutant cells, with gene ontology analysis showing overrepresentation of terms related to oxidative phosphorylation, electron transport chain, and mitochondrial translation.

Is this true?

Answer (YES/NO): YES